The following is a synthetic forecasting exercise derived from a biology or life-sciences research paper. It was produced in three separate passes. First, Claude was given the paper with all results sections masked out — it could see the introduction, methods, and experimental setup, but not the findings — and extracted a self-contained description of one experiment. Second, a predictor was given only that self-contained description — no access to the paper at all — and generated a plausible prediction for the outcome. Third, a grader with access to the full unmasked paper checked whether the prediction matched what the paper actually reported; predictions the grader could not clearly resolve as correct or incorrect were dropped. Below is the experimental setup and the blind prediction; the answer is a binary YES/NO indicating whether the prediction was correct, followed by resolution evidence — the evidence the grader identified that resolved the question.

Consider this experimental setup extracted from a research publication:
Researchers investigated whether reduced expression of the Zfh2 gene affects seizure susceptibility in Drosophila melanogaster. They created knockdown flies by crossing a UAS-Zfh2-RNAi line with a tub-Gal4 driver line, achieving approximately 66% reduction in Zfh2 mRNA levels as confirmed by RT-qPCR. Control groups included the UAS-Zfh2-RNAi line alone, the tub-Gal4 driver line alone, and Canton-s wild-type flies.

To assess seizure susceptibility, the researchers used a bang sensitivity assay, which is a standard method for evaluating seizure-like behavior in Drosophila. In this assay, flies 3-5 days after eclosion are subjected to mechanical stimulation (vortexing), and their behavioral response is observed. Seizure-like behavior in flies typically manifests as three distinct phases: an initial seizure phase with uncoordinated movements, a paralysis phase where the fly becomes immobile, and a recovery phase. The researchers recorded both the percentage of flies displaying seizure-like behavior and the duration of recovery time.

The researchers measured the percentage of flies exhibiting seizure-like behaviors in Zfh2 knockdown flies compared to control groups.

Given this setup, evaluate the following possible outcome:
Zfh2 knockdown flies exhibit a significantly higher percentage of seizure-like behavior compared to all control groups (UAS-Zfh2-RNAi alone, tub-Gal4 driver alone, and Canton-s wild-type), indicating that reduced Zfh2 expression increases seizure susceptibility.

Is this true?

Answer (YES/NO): YES